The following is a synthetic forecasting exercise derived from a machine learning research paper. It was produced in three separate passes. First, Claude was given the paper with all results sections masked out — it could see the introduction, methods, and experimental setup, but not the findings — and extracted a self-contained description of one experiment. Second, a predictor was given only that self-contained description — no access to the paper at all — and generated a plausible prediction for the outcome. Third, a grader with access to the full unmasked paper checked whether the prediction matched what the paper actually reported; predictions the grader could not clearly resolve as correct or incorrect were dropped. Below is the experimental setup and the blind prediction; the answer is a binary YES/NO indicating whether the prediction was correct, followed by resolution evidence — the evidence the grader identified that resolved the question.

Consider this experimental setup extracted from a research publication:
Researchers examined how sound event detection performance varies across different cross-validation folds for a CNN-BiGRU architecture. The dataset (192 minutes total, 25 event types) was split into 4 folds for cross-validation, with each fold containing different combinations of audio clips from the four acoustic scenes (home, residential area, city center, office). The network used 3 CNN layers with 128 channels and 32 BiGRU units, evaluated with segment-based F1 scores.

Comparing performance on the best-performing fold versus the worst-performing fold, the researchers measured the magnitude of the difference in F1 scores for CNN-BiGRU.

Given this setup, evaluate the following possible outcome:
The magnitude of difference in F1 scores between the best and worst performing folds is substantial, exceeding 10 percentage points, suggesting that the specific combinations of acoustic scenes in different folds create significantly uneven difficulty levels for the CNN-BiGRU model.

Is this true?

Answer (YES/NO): YES